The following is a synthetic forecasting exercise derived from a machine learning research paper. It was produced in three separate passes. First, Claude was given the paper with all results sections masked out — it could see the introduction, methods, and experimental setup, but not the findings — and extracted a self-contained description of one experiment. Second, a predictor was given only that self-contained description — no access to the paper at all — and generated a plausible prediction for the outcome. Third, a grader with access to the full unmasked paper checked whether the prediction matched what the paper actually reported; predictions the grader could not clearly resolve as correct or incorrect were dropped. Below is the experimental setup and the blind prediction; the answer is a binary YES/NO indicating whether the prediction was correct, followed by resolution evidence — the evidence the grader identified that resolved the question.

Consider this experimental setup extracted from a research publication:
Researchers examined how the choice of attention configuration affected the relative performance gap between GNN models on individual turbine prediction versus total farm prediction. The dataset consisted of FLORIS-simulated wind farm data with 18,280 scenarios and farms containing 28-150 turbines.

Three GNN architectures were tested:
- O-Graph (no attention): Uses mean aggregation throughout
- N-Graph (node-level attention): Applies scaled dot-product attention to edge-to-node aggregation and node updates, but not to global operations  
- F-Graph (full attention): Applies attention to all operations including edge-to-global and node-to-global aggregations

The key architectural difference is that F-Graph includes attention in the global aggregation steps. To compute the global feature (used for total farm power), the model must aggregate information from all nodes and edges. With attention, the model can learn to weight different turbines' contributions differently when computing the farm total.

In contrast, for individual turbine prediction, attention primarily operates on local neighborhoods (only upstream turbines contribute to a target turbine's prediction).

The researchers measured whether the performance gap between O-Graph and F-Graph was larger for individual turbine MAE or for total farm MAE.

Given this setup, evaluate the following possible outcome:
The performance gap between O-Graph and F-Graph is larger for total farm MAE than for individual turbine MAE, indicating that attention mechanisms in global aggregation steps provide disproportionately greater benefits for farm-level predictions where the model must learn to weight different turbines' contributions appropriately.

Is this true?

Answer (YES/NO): YES